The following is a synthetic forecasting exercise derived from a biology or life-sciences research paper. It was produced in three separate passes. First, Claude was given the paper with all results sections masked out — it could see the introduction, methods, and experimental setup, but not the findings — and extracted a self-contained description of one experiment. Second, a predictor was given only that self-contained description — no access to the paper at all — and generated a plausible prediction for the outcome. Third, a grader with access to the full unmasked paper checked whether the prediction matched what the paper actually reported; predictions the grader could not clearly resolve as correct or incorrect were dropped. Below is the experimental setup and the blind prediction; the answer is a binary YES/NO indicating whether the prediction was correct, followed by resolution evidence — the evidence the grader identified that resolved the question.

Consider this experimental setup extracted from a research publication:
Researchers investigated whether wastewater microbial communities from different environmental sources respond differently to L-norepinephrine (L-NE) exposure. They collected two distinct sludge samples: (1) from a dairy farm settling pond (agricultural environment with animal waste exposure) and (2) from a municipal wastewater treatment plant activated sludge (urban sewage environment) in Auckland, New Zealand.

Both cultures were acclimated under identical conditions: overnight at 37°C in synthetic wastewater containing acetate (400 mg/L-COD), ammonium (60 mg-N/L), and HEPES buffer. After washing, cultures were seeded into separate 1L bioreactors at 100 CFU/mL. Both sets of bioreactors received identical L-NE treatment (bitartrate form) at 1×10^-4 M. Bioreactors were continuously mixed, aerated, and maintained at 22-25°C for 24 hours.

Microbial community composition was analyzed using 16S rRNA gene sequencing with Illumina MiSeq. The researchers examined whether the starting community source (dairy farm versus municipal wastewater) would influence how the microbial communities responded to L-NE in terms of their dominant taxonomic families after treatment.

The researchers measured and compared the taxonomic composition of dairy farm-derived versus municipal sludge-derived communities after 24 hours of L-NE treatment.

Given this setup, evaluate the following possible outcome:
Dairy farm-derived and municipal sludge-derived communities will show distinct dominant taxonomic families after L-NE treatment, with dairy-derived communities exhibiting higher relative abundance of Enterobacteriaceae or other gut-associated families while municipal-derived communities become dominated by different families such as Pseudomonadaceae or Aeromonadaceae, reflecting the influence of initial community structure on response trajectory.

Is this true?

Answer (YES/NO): NO